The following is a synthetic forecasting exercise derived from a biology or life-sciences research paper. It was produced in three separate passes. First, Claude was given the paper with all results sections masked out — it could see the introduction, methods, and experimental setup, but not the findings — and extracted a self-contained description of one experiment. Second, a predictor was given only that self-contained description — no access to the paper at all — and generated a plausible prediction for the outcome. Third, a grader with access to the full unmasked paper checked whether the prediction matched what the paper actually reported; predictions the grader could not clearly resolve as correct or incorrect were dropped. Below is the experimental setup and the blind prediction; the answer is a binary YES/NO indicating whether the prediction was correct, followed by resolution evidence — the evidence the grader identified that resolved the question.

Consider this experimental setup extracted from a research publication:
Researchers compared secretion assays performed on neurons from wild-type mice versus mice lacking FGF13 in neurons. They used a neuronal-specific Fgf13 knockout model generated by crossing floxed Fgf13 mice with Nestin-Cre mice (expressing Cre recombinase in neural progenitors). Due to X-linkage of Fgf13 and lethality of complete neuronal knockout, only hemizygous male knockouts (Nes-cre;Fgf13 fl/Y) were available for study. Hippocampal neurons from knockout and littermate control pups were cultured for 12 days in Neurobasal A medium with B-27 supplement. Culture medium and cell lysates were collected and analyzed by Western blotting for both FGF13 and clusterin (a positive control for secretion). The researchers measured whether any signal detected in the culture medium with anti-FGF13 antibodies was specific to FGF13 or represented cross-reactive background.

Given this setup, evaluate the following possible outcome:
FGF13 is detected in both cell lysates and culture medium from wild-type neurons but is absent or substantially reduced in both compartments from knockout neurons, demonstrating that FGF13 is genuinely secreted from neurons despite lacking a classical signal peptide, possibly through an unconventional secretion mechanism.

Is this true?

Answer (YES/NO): NO